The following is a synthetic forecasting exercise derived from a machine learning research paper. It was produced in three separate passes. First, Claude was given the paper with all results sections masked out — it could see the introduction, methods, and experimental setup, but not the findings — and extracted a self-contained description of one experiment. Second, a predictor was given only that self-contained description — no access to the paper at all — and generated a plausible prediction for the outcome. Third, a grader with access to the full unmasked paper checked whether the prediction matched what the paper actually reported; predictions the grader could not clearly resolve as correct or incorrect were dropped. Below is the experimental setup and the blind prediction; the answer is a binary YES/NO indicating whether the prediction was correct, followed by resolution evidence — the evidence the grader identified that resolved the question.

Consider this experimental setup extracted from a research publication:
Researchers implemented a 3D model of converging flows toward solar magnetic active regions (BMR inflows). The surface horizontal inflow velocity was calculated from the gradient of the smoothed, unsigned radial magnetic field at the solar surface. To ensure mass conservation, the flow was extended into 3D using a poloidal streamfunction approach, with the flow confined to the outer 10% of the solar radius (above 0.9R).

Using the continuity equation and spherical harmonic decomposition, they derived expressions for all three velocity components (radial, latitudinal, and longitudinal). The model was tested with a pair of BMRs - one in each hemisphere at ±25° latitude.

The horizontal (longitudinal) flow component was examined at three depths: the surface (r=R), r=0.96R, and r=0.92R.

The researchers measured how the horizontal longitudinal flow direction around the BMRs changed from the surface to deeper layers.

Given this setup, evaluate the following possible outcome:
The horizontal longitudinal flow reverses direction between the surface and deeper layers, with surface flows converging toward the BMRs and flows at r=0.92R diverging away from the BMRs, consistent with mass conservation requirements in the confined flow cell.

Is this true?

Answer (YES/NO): YES